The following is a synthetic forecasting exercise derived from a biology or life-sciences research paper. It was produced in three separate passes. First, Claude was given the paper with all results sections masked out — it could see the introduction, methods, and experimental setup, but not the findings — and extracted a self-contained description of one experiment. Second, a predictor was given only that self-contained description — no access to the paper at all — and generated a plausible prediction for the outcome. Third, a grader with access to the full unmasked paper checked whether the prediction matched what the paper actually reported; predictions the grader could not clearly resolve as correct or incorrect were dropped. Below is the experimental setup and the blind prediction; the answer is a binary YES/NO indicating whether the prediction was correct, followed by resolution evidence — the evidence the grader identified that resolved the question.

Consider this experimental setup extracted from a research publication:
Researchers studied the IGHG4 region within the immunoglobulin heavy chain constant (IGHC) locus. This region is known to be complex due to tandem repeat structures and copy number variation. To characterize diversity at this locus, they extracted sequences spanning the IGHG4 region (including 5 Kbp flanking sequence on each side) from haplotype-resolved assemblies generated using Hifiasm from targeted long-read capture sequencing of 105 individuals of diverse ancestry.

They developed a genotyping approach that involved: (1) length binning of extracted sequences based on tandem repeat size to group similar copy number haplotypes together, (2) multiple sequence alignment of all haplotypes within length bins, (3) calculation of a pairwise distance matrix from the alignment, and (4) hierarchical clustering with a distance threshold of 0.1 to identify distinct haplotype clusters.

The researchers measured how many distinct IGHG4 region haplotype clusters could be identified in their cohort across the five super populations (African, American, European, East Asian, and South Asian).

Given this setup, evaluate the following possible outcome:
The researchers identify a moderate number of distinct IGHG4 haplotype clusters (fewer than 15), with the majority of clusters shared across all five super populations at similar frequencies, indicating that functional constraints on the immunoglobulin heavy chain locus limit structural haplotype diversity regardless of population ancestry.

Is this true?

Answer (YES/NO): NO